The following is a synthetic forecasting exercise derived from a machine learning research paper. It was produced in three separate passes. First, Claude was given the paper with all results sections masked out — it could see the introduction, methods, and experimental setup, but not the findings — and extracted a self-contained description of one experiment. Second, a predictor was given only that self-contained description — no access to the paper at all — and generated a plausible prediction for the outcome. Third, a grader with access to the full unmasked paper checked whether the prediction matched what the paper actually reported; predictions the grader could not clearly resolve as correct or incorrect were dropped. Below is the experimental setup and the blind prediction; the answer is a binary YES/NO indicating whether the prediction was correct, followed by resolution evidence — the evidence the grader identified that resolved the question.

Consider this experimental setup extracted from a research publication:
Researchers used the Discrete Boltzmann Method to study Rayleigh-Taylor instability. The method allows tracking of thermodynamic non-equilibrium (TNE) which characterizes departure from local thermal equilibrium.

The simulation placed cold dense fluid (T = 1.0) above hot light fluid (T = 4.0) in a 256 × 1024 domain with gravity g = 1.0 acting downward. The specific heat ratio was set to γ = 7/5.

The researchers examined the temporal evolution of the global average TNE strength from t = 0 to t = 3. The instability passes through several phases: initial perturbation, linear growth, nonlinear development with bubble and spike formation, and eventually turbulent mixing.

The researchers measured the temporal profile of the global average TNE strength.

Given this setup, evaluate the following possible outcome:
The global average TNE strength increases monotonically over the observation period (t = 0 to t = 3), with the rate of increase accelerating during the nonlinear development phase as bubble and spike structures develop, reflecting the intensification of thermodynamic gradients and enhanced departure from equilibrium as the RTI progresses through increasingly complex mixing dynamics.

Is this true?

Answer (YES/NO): NO